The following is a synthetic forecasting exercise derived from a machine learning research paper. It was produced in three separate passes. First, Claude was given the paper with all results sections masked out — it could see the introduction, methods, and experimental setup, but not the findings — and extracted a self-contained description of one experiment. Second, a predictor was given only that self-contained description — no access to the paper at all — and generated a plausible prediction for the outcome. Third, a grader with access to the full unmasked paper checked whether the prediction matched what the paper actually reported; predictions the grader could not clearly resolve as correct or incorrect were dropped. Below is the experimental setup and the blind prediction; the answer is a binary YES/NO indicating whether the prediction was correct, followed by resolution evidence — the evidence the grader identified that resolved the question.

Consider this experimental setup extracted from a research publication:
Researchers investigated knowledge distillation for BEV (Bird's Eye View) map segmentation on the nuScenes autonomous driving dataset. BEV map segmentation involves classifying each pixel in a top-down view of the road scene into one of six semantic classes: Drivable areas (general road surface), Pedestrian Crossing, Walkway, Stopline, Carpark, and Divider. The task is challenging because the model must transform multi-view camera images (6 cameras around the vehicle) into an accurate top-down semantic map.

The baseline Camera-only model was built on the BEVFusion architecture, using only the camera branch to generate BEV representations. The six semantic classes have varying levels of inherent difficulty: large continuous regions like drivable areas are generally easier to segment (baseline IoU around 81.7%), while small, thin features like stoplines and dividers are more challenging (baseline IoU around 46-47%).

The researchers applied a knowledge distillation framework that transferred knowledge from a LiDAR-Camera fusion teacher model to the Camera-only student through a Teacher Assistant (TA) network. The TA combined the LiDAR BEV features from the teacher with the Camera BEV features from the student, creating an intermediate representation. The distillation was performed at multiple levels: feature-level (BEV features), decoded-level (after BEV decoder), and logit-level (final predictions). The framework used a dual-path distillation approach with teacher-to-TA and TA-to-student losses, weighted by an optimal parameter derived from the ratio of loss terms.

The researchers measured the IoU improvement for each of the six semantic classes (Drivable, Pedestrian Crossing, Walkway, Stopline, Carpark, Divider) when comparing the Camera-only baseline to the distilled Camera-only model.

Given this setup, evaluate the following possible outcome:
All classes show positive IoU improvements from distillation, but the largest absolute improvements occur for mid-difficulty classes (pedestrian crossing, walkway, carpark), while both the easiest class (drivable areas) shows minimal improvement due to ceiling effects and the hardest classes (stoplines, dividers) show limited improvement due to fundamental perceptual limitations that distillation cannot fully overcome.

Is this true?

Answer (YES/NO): NO